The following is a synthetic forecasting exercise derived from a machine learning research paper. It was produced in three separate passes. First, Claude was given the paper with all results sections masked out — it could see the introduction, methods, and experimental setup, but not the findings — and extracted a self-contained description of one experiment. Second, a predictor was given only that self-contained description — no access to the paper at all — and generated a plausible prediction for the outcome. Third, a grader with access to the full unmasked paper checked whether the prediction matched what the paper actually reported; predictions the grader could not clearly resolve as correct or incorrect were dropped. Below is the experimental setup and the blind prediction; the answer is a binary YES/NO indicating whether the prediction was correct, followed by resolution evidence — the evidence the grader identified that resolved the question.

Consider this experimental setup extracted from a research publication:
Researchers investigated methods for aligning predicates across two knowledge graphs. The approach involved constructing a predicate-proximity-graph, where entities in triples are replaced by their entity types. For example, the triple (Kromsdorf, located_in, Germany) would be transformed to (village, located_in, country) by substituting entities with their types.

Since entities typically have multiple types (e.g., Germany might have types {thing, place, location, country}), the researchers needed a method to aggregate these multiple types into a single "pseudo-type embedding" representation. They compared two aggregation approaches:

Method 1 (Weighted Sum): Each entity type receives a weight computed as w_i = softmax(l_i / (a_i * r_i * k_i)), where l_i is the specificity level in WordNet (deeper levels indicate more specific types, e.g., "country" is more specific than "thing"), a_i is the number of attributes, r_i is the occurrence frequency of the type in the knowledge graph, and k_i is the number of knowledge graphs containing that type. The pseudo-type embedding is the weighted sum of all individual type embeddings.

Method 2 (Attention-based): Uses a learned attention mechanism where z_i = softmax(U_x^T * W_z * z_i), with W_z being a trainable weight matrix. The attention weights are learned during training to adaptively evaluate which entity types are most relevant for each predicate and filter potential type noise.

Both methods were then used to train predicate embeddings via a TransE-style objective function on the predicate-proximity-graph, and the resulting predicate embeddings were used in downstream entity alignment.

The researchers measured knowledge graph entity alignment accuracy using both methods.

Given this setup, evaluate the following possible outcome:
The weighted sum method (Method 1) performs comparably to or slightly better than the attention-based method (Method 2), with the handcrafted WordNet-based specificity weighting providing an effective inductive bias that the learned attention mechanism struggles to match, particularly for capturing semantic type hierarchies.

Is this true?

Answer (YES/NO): NO